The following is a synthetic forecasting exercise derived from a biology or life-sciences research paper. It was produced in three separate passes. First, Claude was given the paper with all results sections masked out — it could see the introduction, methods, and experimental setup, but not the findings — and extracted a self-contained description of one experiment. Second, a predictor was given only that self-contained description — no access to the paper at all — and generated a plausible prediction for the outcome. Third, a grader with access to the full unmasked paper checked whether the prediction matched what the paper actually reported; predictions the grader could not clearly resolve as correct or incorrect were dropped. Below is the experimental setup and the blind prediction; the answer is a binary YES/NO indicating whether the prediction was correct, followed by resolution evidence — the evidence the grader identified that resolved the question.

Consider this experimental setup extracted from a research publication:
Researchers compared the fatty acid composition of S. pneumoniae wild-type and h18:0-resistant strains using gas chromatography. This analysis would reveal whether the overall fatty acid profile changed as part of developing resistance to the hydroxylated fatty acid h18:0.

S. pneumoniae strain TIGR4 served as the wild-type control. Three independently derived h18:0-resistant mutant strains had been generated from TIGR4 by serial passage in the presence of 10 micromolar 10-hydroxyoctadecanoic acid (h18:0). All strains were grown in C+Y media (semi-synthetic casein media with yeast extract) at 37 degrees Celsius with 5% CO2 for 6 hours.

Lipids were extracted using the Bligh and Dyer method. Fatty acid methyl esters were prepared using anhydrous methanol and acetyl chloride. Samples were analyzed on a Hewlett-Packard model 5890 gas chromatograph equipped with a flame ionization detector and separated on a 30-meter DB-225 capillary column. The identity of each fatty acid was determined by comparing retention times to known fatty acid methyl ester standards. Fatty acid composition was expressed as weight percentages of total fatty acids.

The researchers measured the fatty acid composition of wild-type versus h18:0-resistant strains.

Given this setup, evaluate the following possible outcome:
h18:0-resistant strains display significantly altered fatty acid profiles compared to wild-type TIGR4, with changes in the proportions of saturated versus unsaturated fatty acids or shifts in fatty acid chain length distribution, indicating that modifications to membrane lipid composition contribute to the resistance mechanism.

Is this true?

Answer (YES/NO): YES